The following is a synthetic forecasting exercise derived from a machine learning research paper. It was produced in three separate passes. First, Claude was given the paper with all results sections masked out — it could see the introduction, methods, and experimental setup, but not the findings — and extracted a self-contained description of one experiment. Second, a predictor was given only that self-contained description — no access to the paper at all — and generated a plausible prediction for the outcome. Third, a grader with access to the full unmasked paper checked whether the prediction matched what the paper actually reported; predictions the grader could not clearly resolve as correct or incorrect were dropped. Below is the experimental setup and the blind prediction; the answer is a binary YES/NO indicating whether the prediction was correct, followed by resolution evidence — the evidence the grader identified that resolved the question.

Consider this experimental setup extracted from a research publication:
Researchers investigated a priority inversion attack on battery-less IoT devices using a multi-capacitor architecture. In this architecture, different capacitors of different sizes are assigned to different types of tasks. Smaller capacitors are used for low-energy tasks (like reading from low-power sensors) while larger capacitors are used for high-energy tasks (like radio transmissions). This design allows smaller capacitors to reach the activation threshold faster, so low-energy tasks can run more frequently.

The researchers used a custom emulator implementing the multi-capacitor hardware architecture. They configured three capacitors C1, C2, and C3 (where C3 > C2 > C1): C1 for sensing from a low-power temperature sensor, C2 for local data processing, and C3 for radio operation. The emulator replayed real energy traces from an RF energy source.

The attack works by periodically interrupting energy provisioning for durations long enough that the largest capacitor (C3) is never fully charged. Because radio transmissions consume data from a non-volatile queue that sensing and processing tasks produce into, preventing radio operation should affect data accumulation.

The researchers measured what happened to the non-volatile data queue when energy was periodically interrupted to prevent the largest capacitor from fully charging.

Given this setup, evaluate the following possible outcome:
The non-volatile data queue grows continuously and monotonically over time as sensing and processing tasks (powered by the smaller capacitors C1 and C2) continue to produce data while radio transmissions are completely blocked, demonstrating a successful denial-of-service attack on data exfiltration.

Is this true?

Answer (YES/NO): NO